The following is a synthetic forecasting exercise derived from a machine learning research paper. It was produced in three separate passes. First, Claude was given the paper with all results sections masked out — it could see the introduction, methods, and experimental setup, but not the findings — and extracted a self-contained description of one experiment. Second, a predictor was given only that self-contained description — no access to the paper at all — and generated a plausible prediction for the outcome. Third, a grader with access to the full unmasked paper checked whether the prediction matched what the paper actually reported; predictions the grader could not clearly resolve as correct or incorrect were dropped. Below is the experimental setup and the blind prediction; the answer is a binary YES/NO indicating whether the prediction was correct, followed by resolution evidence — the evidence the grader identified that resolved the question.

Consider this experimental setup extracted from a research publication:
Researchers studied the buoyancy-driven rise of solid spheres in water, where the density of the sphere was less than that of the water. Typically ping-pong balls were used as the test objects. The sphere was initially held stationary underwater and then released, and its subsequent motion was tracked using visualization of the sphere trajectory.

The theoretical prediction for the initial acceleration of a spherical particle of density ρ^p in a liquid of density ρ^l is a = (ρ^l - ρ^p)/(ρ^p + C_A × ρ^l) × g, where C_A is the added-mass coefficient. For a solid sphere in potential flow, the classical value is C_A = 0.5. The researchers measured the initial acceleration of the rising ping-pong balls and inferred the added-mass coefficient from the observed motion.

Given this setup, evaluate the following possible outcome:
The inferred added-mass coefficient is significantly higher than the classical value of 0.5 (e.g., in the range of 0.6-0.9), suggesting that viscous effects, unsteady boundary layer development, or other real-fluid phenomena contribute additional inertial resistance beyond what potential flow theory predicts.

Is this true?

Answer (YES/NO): YES